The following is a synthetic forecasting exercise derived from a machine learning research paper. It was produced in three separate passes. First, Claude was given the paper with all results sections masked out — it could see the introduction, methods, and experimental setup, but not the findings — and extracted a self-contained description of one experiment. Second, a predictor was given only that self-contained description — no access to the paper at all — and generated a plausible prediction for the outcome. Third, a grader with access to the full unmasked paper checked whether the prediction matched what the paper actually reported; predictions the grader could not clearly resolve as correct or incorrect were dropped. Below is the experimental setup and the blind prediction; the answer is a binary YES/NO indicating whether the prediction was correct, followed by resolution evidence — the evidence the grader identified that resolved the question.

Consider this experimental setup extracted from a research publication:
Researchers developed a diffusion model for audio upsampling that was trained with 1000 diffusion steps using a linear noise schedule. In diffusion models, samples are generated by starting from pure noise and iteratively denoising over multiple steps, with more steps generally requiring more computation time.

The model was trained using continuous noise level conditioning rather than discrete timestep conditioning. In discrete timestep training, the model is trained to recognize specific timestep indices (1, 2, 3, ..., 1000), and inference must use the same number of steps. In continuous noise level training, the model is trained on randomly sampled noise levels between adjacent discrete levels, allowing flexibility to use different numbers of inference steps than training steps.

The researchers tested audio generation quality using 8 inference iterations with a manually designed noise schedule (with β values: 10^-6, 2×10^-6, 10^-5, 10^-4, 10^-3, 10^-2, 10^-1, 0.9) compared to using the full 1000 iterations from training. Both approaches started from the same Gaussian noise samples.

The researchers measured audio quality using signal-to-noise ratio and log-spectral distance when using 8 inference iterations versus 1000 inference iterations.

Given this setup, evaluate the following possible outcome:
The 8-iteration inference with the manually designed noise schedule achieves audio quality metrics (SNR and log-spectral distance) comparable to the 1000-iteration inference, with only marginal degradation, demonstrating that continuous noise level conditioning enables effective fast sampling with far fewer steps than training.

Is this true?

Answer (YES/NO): YES